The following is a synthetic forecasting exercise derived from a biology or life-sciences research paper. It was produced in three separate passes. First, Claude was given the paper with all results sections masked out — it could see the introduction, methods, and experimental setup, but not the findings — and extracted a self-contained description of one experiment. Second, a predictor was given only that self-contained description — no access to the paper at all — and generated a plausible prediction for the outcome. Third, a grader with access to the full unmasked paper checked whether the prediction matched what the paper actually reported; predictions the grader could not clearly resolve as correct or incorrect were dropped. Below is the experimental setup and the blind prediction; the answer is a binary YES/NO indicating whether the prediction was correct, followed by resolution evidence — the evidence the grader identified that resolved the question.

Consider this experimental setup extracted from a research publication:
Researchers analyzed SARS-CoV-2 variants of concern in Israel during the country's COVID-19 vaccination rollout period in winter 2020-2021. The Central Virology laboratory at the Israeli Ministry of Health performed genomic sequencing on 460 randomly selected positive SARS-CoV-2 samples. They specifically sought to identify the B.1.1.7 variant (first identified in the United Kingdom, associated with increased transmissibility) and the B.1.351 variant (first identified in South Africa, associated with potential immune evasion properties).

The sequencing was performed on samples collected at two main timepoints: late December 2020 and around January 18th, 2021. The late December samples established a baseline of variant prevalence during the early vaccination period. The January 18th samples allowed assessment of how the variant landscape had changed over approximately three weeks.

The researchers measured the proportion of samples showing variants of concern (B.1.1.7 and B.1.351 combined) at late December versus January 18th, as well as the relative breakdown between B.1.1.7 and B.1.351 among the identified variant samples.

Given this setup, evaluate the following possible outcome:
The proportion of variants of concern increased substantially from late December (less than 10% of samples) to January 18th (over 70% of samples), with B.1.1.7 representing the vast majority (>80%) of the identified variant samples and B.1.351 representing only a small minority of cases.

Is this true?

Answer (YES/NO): NO